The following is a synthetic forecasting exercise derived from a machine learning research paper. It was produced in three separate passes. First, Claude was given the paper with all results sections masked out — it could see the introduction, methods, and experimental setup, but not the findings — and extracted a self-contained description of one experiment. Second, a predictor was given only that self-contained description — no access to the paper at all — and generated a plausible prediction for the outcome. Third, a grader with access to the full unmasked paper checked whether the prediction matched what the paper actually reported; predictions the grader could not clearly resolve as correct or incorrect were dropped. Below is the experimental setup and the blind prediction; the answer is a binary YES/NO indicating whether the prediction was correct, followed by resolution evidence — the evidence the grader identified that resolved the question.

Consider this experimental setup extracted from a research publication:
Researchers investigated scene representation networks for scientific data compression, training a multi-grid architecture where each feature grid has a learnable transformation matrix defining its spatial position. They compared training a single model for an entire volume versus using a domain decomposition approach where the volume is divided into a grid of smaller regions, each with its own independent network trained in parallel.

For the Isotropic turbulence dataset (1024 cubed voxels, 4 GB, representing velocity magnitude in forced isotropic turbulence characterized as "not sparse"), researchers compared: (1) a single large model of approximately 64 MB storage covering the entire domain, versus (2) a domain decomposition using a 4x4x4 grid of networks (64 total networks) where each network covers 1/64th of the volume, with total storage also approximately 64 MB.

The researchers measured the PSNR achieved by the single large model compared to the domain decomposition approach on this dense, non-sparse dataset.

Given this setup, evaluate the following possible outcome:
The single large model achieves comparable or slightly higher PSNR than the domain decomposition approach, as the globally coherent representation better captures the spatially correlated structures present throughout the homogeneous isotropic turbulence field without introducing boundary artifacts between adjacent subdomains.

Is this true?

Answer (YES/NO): NO